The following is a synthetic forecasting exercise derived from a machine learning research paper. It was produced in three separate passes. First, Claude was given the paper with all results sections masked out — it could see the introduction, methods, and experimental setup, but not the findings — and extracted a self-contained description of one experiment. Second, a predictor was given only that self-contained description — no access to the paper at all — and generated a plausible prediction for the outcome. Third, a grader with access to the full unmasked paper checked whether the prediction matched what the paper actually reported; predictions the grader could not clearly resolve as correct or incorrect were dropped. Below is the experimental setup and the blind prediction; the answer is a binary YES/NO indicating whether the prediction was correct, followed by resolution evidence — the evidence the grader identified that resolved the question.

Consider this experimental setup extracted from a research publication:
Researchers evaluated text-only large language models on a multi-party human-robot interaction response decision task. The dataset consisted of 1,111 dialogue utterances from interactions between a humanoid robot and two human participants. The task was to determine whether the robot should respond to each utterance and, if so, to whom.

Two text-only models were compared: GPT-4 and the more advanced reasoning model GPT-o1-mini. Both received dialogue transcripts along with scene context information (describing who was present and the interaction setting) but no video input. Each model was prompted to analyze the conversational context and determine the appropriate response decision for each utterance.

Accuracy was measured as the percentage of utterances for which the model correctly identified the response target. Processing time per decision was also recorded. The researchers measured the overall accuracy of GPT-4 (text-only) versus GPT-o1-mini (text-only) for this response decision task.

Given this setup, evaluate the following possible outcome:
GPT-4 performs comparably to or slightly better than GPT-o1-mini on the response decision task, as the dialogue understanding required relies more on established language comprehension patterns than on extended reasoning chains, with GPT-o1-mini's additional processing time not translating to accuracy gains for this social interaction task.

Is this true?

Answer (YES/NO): NO